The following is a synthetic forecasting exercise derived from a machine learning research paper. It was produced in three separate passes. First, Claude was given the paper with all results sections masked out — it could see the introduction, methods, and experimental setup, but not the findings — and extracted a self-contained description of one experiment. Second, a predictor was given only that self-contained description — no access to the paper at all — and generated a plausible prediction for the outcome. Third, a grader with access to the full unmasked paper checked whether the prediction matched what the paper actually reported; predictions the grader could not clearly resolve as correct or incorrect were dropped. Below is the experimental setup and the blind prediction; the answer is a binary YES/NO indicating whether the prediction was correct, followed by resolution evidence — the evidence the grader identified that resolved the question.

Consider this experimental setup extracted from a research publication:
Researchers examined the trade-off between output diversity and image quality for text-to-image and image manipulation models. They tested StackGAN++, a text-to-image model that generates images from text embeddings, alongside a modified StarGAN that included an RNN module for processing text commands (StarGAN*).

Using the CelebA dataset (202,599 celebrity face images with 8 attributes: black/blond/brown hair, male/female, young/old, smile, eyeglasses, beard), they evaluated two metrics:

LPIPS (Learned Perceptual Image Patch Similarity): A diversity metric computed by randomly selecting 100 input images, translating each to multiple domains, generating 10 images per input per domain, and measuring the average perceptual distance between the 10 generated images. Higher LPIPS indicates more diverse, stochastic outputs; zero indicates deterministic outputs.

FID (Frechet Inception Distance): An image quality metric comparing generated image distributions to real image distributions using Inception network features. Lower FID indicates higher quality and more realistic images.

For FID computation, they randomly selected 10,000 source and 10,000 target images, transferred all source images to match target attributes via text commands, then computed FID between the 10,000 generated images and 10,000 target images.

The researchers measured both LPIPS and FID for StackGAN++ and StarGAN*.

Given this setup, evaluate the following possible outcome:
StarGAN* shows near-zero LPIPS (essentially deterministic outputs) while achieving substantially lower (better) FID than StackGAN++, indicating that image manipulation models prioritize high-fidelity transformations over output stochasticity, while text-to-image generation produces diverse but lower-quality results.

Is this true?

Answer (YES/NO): YES